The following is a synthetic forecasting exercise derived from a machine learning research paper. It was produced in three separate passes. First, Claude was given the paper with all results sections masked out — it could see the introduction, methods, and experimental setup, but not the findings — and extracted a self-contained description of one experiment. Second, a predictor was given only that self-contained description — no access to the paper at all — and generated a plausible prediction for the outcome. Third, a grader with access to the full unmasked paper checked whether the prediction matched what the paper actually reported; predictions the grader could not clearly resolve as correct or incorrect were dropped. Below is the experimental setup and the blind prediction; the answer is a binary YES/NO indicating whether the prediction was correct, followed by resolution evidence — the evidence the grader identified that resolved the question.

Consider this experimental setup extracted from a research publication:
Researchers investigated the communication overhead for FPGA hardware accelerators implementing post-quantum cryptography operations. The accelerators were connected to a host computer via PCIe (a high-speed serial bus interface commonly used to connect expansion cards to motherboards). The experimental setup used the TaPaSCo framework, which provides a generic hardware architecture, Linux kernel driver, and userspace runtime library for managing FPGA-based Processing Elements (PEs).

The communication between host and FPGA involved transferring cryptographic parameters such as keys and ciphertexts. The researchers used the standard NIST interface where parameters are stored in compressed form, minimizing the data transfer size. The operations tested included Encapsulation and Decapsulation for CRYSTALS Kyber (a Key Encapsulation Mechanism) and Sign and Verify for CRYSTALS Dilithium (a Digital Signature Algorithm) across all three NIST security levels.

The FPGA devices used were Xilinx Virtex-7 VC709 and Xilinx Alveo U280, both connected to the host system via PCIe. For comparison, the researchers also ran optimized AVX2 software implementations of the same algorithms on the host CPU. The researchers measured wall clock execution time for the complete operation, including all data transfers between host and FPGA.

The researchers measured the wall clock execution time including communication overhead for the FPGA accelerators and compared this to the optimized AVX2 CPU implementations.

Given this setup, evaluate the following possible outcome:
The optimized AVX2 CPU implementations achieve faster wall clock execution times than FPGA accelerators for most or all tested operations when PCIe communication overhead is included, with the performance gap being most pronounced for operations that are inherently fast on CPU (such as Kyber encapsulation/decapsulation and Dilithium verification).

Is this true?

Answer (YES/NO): YES